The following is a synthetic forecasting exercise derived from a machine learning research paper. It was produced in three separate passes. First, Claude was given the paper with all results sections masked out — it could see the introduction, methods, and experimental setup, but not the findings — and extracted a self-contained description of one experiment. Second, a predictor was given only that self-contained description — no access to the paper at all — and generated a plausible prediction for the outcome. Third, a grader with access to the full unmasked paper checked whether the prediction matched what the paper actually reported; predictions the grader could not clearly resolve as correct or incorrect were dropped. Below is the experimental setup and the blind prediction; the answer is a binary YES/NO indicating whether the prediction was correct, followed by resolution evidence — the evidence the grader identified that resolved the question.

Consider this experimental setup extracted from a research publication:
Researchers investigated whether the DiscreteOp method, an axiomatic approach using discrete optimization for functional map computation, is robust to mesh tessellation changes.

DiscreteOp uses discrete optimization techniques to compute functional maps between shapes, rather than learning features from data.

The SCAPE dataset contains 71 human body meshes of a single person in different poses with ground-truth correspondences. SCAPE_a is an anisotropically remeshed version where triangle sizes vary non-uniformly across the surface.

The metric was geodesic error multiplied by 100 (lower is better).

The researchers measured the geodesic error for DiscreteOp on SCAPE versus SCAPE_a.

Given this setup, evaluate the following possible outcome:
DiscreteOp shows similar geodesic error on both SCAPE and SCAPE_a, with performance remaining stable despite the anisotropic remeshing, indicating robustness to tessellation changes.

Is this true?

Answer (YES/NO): NO